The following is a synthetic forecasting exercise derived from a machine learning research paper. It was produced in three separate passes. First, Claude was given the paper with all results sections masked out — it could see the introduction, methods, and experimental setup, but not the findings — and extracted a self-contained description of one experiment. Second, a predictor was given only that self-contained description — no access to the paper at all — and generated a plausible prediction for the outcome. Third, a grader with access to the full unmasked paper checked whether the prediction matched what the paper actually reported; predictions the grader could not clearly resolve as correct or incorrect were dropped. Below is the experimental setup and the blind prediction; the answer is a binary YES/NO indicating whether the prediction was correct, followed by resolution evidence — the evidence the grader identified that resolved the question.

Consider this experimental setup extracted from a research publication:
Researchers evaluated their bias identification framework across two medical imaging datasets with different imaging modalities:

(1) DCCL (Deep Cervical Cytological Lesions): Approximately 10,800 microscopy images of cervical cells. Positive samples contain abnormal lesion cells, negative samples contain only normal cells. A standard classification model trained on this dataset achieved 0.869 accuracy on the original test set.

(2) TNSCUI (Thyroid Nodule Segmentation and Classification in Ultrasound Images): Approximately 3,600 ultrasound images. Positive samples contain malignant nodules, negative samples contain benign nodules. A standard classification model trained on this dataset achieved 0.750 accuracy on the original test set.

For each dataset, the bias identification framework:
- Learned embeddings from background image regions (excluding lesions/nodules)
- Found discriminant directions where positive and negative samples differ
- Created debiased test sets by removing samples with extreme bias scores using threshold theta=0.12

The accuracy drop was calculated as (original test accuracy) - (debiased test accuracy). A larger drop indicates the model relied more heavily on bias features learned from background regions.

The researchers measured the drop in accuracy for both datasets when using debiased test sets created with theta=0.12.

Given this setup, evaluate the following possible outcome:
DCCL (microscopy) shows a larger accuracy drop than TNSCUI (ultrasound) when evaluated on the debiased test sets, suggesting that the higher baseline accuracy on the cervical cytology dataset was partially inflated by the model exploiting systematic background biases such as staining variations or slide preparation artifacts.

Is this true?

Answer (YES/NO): YES